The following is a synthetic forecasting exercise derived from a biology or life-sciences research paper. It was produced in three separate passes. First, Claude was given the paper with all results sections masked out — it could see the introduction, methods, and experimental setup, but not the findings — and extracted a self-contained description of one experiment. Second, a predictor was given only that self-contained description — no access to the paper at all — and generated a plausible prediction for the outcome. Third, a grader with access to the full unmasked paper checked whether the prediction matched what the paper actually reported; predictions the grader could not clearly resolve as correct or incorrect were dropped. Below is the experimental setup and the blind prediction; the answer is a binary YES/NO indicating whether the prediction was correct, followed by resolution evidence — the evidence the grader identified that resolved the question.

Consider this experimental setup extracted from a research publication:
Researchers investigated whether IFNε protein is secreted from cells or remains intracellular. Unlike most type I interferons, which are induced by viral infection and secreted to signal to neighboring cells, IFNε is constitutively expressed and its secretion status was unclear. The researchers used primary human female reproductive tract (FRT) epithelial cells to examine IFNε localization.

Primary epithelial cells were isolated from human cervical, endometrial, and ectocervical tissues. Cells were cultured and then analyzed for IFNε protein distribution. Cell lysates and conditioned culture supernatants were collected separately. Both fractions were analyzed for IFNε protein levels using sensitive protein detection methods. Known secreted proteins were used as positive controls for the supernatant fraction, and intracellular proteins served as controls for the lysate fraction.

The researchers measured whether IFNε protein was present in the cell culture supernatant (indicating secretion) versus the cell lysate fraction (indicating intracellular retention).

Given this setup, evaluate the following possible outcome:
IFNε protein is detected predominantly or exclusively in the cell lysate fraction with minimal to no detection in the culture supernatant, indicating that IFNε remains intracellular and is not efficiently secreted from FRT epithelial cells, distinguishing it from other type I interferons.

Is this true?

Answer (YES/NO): YES